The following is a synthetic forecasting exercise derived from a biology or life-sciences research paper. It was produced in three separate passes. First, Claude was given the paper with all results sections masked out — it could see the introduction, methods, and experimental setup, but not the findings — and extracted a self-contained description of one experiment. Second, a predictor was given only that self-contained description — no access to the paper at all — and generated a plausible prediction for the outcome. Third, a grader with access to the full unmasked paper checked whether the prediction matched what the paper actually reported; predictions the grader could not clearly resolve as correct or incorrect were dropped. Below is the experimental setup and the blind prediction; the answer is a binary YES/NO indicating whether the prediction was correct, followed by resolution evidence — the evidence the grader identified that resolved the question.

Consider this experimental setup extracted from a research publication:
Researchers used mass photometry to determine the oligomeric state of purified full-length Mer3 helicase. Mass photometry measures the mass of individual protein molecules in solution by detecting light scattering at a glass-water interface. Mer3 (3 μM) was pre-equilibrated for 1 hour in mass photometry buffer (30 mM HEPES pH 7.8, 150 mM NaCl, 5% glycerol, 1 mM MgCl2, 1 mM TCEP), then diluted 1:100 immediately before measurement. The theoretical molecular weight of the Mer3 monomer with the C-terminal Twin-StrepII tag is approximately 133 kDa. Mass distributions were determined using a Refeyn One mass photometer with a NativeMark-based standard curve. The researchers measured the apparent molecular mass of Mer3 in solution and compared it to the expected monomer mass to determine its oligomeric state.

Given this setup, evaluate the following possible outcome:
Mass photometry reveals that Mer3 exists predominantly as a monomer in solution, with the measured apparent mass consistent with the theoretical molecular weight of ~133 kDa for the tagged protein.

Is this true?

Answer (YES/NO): YES